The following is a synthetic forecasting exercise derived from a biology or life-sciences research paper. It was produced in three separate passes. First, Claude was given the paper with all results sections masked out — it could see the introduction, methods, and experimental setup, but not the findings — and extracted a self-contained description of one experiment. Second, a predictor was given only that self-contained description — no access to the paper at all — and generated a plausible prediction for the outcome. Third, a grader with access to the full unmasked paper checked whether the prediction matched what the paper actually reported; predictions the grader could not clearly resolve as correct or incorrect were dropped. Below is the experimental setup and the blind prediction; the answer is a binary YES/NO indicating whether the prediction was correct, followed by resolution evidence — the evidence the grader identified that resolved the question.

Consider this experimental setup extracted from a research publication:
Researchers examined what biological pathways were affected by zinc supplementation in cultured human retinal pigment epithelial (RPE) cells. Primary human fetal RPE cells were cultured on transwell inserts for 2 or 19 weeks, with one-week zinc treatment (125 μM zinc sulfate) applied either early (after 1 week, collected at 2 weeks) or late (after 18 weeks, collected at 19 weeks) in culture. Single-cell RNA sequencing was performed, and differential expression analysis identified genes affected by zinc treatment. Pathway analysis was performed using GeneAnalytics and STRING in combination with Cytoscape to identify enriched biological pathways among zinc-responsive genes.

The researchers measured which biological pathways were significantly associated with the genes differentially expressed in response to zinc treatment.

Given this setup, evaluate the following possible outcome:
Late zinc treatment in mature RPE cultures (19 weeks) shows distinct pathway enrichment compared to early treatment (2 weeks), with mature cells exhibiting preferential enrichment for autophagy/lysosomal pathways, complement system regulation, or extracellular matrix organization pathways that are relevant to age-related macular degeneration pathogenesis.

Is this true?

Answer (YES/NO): NO